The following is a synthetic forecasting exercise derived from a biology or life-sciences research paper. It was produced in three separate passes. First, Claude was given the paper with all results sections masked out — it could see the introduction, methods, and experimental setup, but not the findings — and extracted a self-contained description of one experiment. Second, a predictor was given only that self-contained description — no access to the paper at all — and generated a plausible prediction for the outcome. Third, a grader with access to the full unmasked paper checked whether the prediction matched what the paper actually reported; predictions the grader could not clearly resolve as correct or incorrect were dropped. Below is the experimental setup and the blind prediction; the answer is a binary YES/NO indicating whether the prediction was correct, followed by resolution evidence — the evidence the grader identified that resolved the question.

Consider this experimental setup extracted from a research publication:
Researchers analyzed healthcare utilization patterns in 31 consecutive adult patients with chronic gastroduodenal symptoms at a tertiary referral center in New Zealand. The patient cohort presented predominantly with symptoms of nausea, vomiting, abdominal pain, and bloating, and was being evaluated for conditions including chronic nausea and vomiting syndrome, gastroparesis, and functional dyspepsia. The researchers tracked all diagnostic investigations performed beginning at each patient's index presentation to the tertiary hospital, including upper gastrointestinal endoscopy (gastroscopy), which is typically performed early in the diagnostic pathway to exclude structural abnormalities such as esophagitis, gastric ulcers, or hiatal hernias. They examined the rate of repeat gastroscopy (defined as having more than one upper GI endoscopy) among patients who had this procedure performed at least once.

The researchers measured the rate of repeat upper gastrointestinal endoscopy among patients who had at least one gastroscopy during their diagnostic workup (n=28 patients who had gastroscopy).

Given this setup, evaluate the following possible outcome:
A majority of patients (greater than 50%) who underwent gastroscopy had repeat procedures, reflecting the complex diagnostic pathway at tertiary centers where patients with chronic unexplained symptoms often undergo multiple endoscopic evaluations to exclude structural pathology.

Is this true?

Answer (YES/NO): NO